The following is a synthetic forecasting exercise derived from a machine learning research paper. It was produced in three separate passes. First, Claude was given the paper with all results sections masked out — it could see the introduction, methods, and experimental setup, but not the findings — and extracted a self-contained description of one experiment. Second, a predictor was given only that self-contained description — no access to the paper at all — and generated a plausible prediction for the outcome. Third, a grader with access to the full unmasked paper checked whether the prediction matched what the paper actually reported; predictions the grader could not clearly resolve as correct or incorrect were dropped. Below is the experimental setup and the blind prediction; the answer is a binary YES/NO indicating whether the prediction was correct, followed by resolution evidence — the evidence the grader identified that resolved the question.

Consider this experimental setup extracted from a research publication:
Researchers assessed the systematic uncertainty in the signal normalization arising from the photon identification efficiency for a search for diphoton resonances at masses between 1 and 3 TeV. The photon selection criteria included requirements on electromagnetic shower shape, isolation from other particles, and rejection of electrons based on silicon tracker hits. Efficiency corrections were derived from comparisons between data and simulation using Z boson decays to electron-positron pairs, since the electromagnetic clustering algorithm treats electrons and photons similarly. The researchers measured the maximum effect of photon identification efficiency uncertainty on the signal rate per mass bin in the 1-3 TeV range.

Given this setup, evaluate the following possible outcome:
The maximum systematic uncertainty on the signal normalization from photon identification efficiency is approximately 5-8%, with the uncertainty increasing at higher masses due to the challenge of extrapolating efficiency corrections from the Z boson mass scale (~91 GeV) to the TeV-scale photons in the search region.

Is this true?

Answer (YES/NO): NO